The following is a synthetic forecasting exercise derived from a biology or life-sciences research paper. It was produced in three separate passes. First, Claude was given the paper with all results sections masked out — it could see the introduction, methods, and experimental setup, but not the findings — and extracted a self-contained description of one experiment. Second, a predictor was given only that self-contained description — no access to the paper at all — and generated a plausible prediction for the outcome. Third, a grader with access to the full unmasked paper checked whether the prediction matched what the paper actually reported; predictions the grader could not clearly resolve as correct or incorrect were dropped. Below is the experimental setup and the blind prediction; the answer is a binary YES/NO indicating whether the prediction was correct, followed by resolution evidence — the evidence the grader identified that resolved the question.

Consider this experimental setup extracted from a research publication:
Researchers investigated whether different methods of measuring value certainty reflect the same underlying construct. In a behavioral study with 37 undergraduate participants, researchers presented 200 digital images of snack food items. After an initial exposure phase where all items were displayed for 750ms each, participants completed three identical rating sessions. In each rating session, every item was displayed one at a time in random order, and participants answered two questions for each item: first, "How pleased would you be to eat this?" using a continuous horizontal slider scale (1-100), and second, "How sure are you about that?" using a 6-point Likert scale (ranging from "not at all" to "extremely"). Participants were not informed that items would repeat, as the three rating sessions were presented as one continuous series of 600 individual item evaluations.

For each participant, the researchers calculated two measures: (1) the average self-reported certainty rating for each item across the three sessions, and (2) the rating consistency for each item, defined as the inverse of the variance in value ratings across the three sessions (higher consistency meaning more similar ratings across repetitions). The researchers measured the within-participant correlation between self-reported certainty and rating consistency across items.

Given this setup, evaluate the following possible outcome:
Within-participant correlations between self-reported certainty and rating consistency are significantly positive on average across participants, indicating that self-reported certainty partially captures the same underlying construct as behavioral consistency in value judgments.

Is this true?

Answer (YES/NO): YES